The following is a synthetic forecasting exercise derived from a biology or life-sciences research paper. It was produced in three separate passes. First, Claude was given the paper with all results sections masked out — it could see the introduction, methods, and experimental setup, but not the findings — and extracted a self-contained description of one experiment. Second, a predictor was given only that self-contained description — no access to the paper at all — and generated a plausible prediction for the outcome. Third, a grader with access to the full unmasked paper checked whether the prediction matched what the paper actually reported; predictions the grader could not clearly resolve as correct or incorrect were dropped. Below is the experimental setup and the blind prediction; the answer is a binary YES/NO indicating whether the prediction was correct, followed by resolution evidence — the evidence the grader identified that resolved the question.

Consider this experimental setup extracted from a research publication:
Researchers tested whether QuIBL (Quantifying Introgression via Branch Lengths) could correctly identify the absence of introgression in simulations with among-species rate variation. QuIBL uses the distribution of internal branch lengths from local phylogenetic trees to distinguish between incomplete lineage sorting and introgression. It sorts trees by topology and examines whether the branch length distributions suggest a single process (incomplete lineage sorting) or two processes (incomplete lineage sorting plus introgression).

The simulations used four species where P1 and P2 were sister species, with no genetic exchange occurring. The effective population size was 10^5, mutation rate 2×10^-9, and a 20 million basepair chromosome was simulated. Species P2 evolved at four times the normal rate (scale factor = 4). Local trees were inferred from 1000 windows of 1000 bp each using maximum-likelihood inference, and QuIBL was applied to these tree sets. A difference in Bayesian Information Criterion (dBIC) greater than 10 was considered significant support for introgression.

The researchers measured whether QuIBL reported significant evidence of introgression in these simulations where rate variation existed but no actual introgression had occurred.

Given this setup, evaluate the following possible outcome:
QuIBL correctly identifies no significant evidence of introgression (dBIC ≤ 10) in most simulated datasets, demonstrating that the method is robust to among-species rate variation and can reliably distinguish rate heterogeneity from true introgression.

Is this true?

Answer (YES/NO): NO